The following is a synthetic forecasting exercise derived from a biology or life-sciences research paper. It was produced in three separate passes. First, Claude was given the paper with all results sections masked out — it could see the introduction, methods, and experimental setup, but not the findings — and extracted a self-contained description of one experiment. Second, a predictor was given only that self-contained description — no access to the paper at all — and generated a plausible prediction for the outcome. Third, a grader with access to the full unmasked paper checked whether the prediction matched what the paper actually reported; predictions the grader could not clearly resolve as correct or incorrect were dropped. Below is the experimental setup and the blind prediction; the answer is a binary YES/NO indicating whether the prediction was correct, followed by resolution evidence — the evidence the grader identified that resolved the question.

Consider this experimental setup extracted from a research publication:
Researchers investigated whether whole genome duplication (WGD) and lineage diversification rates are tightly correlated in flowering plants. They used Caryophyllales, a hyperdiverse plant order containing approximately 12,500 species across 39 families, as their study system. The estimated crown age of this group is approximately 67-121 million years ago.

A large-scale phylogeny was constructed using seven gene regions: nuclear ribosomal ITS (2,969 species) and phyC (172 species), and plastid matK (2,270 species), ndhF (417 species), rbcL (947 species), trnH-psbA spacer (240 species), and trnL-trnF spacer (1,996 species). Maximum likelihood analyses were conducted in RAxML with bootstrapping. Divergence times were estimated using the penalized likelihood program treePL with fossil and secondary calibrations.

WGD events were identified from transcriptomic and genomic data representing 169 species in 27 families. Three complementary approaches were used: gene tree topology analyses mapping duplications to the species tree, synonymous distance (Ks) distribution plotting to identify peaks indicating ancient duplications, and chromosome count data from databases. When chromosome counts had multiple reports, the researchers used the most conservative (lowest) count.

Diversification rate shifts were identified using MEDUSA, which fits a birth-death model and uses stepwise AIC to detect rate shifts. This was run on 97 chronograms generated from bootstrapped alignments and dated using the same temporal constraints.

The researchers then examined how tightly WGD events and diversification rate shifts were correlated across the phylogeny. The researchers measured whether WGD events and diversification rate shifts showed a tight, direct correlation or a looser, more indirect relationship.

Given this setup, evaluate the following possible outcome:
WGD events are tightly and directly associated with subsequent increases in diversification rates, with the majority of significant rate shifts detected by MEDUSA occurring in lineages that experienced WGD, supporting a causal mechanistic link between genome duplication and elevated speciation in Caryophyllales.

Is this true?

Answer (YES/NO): NO